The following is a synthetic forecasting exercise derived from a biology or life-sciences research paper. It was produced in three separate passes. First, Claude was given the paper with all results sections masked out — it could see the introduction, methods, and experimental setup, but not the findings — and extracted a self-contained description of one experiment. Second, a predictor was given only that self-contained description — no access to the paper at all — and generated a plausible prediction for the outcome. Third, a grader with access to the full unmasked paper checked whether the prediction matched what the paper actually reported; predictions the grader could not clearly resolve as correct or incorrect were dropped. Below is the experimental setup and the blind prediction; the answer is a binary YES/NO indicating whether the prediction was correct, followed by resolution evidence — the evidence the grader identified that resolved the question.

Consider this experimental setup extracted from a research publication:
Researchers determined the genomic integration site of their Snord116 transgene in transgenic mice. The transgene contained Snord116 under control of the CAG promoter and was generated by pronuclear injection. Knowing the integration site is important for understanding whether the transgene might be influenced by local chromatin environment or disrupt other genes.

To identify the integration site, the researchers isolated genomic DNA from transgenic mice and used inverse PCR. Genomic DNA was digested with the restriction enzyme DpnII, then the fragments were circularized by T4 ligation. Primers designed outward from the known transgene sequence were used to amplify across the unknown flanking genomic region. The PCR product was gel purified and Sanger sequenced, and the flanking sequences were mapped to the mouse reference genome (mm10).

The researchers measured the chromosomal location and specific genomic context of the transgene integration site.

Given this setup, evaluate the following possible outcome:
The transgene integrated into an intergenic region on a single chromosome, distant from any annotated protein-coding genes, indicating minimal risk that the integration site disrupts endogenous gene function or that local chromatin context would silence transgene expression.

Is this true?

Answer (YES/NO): NO